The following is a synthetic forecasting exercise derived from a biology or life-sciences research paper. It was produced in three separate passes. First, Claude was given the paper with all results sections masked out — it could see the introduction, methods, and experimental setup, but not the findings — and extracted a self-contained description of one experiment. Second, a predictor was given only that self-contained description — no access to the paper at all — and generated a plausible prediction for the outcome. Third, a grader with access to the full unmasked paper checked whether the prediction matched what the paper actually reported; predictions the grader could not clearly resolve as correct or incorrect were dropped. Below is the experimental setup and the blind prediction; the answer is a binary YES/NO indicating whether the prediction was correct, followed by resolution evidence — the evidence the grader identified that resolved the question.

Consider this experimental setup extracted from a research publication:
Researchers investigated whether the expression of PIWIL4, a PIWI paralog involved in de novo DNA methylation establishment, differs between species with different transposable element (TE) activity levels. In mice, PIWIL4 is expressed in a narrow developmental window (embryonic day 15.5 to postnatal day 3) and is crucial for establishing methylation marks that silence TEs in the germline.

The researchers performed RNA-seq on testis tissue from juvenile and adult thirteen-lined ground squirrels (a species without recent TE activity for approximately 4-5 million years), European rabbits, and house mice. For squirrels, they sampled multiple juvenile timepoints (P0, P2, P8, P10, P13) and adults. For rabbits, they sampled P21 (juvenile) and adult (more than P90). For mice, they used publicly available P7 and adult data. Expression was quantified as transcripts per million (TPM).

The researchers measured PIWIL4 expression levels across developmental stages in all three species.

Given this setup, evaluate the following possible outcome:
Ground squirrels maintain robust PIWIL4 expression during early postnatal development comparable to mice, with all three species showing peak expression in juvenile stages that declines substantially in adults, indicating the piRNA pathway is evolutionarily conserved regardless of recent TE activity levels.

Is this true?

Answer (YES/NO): NO